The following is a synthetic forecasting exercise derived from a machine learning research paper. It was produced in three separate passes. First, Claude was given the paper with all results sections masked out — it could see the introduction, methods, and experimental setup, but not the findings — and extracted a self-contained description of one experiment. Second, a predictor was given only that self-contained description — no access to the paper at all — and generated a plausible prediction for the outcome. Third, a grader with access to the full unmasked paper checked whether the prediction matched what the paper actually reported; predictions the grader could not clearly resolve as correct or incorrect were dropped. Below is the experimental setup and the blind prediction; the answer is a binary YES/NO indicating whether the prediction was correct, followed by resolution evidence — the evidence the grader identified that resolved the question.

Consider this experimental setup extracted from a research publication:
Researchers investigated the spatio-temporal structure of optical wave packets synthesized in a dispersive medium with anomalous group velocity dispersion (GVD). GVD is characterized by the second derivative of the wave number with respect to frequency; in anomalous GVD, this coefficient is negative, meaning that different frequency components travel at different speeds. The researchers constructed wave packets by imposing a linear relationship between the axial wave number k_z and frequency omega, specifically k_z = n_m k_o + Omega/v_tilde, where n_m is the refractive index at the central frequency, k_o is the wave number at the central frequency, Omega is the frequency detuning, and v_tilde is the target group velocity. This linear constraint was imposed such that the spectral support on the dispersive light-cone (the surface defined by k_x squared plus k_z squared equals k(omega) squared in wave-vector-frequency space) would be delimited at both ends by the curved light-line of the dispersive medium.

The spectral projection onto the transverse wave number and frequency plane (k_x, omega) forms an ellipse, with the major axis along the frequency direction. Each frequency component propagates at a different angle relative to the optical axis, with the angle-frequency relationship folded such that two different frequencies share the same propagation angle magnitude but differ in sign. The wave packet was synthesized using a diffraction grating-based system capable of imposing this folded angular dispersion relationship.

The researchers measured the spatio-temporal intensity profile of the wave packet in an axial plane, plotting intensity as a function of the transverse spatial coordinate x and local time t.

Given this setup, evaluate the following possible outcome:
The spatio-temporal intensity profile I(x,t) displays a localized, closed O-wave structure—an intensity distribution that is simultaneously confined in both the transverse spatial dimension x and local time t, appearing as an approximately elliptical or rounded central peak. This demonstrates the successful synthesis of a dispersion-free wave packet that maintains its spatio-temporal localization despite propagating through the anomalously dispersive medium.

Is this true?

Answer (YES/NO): YES